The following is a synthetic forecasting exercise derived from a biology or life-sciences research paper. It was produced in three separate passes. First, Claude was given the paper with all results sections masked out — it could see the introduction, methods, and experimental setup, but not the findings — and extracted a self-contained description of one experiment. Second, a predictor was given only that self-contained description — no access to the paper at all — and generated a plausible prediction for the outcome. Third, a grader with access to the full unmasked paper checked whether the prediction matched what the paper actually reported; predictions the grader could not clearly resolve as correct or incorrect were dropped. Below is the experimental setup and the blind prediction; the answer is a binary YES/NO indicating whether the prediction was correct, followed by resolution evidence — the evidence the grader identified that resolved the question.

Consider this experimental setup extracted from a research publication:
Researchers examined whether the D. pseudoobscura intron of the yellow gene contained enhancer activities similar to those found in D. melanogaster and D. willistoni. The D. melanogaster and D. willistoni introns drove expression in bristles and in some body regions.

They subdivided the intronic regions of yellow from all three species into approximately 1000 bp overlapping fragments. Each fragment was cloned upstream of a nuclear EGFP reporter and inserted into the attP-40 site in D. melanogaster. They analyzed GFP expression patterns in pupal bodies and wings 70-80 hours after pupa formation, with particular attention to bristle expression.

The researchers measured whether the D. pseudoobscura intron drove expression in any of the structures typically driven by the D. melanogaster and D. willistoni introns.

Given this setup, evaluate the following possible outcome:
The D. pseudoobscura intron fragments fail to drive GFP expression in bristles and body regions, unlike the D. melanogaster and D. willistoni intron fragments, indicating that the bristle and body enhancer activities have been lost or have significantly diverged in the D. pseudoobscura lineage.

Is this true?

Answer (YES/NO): NO